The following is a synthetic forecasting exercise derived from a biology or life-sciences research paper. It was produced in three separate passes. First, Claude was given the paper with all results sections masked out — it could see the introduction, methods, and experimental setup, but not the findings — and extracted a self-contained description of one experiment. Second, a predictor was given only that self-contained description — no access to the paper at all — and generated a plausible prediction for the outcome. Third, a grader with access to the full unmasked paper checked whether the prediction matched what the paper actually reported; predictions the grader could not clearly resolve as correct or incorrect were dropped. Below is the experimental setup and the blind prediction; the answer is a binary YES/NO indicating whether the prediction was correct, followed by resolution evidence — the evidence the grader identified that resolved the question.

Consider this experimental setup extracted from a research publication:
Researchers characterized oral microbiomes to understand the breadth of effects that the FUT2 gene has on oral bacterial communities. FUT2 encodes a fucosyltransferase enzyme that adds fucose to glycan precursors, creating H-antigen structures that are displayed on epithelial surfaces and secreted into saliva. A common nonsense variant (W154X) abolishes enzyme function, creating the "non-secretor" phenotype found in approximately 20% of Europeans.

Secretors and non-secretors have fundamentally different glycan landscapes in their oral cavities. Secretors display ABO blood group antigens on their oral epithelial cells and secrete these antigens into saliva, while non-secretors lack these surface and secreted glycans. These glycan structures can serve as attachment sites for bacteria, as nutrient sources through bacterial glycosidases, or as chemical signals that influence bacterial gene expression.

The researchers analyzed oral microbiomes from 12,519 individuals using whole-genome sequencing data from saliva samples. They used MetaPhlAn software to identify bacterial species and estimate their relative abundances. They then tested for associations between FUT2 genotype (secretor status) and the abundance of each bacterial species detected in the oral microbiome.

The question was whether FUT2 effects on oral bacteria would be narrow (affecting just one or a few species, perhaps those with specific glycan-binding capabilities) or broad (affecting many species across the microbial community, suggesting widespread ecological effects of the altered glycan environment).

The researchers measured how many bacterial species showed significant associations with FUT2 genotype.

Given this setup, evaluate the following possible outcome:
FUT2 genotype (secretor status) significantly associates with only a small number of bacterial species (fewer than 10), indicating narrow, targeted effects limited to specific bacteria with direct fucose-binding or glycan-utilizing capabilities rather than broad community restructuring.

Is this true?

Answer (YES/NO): NO